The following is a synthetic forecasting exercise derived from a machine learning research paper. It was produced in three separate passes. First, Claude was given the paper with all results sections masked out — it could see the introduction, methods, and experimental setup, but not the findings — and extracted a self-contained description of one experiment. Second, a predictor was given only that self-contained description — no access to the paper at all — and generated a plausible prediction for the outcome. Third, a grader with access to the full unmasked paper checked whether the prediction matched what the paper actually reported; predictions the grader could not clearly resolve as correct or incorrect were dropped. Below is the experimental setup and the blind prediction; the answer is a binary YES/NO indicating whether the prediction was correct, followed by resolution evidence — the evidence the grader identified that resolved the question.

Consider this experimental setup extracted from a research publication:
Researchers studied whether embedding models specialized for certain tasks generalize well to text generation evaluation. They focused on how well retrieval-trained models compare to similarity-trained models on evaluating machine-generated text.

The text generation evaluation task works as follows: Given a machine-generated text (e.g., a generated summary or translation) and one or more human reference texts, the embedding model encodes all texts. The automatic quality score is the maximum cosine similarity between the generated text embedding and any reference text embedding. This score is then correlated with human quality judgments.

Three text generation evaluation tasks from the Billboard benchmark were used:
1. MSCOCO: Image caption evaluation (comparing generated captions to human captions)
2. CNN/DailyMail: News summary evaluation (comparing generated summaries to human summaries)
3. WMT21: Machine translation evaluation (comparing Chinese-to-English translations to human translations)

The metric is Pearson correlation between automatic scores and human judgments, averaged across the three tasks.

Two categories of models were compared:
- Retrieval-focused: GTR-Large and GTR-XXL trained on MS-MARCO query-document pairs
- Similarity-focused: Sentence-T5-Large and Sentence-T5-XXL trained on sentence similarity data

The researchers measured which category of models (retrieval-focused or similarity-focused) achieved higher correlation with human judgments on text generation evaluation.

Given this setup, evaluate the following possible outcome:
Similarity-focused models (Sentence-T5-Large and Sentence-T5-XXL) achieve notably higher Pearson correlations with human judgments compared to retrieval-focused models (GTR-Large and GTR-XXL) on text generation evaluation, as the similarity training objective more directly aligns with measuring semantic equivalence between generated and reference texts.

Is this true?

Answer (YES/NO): YES